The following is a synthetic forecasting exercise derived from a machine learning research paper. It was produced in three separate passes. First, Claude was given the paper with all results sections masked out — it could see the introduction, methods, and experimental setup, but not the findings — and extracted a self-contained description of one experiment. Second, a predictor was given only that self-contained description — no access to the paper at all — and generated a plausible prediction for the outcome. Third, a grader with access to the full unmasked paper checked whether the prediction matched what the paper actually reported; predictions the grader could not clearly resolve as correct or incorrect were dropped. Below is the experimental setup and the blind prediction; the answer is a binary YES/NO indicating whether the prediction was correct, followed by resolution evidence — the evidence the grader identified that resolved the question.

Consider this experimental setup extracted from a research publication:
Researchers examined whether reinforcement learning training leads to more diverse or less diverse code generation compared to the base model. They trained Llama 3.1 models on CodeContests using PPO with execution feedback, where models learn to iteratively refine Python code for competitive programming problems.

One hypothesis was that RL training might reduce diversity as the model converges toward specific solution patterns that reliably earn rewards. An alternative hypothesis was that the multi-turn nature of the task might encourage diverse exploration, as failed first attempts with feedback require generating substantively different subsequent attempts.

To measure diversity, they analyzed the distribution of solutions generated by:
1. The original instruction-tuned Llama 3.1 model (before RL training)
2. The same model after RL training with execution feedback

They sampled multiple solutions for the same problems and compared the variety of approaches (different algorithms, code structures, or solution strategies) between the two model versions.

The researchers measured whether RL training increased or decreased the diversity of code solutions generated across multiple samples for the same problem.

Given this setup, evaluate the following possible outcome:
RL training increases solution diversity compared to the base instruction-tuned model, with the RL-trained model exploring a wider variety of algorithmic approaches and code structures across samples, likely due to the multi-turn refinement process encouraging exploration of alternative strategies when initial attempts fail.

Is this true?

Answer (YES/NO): NO